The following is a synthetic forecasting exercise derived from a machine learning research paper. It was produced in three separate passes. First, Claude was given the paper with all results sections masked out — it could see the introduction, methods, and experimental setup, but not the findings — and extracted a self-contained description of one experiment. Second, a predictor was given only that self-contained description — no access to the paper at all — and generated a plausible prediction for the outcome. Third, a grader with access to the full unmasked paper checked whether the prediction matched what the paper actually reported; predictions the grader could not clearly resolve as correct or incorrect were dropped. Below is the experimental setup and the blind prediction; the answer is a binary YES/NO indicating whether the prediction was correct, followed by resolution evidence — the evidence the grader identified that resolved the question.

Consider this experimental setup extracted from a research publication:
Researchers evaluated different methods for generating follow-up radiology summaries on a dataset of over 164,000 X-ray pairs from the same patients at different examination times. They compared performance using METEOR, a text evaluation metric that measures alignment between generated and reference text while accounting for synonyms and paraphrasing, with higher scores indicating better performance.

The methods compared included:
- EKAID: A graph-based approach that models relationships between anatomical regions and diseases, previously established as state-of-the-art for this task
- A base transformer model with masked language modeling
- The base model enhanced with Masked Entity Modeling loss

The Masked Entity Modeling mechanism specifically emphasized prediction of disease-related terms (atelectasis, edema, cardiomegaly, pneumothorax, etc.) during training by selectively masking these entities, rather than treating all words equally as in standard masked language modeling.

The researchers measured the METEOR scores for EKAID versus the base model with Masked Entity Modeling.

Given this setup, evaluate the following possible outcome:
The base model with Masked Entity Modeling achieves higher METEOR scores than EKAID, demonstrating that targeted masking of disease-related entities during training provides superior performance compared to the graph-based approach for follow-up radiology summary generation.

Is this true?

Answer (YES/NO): YES